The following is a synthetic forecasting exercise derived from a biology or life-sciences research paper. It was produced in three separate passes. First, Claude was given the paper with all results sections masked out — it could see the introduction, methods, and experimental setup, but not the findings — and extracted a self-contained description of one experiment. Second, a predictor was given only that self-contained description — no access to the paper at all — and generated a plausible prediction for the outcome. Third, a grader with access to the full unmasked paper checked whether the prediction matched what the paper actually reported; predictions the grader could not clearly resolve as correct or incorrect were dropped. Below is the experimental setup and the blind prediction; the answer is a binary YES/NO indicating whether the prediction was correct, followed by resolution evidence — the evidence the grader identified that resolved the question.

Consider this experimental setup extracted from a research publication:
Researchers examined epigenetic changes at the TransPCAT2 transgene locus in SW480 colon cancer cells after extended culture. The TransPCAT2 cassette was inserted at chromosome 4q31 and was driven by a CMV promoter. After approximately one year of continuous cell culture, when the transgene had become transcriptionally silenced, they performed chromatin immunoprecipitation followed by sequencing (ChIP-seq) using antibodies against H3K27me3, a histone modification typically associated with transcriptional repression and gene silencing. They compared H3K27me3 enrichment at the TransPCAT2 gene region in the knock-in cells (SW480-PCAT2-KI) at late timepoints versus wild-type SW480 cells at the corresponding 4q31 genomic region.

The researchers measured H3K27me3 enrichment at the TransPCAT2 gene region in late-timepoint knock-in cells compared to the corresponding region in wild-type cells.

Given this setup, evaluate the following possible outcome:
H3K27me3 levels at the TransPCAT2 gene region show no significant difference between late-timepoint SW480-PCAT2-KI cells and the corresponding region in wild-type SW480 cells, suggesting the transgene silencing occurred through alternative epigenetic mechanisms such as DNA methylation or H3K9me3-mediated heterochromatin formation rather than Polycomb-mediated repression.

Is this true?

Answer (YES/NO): NO